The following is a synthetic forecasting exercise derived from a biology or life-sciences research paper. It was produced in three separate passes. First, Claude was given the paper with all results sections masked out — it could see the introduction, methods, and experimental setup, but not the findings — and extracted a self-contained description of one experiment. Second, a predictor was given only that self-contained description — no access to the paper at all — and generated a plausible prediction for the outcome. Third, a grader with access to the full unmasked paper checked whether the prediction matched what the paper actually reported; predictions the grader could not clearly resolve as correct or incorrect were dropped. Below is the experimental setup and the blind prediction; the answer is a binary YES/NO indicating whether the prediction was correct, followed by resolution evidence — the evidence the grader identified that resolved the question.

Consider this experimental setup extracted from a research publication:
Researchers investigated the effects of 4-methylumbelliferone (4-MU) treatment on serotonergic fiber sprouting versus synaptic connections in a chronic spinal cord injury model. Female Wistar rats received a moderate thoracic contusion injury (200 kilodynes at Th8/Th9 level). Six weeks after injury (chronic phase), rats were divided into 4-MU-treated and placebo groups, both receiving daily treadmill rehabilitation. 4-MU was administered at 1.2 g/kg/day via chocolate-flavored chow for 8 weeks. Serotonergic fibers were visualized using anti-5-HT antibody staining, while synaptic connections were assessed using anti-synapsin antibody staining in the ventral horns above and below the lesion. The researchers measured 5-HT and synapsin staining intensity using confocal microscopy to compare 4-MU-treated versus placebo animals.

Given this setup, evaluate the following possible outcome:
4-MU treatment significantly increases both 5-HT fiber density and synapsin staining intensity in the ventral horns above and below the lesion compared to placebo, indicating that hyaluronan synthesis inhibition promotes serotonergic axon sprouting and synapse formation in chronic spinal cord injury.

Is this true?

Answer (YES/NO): NO